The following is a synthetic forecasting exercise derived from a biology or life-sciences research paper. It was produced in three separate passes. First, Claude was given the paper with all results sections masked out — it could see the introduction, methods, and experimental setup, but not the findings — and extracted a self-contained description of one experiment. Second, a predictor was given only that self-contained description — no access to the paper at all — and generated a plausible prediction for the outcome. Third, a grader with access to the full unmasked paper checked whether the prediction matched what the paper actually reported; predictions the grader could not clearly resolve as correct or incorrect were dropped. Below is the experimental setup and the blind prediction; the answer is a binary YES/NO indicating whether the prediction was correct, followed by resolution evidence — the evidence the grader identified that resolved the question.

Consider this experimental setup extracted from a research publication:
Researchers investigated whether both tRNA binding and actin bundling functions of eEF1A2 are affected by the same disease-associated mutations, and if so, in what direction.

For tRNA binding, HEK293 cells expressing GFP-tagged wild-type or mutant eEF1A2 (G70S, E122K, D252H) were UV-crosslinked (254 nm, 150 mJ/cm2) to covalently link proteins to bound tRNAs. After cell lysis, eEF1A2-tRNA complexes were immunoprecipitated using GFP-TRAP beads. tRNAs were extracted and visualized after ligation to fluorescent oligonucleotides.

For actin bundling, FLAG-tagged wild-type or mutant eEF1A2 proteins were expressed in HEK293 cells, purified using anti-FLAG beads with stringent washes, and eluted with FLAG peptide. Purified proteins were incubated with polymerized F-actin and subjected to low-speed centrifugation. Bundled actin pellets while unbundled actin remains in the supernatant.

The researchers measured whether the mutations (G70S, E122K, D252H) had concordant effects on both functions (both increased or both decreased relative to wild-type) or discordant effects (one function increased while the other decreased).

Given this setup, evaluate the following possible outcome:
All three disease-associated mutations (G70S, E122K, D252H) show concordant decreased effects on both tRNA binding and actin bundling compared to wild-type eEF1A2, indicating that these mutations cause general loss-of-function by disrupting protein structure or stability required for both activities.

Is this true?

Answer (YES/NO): NO